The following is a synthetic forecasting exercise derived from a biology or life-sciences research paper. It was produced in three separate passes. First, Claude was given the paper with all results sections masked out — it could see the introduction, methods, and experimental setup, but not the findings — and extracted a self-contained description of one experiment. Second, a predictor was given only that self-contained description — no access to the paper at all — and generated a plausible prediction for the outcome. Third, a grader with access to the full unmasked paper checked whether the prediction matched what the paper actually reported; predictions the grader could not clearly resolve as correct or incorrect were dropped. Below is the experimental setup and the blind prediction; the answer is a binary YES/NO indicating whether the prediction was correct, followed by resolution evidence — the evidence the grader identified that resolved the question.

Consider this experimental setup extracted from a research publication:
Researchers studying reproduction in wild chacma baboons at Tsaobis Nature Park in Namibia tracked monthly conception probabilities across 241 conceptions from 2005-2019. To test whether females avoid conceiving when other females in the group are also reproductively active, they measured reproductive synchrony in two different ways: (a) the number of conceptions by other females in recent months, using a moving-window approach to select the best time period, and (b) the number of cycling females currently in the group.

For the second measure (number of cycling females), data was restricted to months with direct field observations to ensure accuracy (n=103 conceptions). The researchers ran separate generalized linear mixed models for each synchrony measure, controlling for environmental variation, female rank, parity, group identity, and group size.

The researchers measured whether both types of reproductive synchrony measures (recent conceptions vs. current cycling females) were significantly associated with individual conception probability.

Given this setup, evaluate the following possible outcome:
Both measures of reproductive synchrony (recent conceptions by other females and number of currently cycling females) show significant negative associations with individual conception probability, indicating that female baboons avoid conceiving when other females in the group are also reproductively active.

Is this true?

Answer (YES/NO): NO